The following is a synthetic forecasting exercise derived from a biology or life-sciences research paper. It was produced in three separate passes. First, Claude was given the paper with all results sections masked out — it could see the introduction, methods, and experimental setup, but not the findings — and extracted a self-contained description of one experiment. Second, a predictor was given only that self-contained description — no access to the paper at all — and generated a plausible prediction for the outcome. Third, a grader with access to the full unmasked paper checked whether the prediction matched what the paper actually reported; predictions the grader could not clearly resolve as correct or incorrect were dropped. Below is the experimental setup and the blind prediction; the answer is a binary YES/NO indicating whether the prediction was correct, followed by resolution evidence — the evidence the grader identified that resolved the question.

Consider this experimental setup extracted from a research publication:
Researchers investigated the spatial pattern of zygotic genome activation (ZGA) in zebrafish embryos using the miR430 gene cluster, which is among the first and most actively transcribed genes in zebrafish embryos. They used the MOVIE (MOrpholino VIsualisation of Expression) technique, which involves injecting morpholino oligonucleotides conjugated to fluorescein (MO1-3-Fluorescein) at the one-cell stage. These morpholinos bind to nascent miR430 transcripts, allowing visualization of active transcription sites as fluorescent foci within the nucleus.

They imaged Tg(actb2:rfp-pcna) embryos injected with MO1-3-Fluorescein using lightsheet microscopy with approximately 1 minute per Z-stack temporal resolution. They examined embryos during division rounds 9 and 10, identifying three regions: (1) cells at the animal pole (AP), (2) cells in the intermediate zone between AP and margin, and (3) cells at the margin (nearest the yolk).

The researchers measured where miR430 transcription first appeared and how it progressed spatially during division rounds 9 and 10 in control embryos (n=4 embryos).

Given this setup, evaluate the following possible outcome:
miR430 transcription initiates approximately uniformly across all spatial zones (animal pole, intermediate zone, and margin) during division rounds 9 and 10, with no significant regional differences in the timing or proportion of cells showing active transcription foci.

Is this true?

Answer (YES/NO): NO